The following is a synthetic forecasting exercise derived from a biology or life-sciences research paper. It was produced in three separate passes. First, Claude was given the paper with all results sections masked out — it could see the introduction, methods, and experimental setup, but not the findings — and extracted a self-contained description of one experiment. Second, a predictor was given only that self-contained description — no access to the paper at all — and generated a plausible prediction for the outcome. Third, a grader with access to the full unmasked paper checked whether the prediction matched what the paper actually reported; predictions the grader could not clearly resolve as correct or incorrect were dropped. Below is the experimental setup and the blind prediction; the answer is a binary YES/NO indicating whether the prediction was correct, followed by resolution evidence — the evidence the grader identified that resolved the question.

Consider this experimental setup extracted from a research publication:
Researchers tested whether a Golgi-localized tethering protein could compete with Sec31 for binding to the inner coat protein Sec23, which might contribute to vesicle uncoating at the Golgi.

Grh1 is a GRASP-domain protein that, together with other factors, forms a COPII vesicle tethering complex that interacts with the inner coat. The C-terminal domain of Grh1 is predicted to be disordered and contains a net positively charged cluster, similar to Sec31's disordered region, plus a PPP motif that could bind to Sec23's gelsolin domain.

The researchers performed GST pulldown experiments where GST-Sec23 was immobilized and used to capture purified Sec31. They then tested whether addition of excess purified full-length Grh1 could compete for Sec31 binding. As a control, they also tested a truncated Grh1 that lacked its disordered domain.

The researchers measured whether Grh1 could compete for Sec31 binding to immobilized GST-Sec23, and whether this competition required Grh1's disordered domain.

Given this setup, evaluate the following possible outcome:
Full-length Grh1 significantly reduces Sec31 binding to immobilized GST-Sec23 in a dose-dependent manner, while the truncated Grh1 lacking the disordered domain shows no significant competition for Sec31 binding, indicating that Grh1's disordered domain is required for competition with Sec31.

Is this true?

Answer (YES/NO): YES